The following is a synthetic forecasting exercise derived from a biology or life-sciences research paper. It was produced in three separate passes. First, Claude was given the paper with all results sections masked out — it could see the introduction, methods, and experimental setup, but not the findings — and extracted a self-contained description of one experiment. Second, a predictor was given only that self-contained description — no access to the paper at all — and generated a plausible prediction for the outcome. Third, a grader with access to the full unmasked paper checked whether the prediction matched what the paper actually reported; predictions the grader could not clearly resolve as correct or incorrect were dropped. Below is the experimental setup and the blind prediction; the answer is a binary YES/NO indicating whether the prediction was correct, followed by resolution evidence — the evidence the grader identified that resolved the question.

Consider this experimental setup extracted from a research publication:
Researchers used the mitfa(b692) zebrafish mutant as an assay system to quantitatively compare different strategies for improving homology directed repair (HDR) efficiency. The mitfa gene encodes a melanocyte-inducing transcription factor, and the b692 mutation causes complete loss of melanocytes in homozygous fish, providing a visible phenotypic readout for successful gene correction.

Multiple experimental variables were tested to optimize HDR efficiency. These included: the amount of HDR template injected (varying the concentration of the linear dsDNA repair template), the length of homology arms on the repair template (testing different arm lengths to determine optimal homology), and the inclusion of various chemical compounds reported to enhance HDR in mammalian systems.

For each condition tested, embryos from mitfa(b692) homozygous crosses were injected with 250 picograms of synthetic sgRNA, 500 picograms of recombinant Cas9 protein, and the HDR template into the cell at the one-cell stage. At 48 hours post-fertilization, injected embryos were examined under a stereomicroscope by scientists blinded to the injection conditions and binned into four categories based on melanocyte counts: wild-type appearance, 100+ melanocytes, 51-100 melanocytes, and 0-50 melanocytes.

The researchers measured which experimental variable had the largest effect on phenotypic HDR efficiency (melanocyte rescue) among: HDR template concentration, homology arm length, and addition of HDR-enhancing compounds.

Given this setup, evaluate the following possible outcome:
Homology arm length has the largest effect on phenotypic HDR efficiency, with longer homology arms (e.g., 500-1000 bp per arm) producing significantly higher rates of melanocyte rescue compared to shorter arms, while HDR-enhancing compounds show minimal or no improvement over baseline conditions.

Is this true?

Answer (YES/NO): NO